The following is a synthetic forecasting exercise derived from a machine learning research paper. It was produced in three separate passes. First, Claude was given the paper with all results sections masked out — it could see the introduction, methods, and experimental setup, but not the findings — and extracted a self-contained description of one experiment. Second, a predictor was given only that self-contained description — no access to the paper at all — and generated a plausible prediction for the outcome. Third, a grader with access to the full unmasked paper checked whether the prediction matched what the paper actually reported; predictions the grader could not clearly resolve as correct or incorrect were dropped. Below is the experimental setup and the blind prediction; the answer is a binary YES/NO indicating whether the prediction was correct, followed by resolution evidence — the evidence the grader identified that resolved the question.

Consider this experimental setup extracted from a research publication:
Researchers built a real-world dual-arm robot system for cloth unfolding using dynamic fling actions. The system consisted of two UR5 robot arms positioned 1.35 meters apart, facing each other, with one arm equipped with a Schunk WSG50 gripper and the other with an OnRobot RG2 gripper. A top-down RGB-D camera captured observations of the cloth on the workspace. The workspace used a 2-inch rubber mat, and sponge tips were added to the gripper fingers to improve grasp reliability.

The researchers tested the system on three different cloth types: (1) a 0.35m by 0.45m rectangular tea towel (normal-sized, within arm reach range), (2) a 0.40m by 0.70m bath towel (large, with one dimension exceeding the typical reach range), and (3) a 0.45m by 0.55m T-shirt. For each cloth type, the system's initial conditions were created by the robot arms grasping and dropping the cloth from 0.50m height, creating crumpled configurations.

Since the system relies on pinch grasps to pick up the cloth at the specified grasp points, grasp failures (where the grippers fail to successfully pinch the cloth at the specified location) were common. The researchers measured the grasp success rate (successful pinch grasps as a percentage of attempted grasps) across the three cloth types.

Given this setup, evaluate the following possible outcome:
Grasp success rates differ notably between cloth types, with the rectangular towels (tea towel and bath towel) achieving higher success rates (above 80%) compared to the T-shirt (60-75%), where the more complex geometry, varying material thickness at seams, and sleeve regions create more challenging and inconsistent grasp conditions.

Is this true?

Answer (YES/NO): NO